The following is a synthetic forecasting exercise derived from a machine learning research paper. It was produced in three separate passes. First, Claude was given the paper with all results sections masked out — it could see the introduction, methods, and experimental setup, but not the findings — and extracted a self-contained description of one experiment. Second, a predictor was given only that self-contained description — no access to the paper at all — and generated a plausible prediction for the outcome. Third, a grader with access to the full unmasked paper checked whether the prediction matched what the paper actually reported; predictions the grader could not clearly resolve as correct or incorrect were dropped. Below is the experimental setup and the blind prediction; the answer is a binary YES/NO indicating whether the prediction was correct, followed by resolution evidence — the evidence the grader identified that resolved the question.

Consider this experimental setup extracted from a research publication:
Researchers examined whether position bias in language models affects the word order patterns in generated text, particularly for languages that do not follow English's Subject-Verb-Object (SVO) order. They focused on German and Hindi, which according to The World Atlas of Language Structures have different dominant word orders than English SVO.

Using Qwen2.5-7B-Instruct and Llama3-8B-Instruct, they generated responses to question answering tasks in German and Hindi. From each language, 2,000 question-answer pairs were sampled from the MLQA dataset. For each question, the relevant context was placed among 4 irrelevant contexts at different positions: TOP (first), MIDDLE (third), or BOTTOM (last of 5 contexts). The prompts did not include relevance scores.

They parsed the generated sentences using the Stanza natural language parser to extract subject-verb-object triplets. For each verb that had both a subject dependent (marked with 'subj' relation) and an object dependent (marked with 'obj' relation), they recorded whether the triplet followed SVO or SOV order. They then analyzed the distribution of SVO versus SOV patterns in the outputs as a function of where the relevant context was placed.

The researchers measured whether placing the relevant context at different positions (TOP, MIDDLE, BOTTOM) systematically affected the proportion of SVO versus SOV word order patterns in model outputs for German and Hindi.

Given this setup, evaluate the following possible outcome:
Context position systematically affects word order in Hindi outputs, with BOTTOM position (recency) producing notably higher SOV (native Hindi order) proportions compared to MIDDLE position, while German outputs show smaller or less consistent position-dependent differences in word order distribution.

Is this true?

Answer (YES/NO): NO